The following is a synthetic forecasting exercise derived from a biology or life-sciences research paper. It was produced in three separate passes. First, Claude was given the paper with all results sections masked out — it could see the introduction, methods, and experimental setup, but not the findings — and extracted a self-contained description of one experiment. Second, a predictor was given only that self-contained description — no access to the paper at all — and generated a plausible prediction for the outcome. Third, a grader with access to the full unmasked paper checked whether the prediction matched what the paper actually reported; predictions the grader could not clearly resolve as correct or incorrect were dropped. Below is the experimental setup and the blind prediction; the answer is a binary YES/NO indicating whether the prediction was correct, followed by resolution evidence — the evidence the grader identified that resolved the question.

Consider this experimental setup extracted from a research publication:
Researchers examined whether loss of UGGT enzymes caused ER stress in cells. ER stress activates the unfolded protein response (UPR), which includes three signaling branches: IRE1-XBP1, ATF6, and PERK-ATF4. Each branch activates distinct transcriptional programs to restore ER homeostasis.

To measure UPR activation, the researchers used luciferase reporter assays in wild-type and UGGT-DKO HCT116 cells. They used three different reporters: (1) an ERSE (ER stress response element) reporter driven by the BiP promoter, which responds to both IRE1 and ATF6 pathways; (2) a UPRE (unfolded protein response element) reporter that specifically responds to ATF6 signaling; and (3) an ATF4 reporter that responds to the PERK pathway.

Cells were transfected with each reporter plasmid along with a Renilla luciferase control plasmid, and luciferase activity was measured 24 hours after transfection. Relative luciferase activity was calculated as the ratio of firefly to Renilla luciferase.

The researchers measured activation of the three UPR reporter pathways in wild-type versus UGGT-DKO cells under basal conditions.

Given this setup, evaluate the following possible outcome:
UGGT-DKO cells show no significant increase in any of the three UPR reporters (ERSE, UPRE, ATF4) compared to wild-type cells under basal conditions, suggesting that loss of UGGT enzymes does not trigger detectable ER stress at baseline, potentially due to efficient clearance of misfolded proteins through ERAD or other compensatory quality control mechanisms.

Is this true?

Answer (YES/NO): YES